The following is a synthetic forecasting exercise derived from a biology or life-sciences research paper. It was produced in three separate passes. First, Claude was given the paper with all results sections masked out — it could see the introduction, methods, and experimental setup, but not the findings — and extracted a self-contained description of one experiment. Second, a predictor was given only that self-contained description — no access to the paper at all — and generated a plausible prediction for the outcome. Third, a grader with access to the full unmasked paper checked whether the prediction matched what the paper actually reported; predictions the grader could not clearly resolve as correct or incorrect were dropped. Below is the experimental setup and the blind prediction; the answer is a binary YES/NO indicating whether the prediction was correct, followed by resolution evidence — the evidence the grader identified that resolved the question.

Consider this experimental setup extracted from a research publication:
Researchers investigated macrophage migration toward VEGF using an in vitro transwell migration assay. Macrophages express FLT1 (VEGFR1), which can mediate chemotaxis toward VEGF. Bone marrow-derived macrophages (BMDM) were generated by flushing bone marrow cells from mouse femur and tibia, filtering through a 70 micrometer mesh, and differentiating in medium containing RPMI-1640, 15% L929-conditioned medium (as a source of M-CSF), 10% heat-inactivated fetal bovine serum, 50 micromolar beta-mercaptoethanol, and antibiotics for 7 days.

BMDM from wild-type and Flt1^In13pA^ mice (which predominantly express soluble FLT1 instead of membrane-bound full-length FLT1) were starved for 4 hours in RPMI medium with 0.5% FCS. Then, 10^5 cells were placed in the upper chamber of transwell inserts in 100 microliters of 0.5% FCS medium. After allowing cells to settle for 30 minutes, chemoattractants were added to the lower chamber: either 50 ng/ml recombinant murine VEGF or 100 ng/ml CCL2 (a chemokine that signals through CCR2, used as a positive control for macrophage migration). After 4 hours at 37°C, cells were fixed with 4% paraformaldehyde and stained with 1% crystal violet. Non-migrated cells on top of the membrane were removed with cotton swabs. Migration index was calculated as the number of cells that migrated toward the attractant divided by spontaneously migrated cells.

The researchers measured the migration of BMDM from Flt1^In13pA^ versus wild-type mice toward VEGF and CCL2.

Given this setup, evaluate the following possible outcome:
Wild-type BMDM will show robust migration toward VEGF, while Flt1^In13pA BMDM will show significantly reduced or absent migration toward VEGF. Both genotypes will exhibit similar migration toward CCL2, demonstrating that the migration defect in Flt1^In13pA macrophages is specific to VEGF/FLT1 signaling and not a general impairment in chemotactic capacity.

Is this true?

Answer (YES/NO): YES